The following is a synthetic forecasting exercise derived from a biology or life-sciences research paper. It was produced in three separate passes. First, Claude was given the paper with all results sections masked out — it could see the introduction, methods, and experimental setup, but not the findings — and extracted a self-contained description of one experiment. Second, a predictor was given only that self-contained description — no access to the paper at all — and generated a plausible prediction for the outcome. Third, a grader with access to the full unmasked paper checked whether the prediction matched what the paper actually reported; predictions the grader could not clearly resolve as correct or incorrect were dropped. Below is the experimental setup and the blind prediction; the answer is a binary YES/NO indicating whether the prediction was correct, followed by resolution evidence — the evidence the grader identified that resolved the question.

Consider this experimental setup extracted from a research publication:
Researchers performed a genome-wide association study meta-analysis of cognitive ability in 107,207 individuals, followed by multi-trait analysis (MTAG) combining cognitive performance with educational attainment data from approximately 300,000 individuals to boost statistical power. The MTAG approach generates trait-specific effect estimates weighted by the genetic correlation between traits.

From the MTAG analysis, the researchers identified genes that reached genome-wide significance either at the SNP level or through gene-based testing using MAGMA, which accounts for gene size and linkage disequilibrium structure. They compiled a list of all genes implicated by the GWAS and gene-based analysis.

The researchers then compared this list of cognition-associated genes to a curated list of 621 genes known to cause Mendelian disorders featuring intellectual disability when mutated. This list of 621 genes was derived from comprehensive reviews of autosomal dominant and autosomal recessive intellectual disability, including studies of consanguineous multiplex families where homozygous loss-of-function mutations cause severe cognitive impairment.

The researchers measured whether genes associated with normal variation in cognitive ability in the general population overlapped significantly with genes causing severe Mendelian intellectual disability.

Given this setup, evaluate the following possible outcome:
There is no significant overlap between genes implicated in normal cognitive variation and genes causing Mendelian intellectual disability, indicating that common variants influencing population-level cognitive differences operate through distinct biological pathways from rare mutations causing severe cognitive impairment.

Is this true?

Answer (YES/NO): NO